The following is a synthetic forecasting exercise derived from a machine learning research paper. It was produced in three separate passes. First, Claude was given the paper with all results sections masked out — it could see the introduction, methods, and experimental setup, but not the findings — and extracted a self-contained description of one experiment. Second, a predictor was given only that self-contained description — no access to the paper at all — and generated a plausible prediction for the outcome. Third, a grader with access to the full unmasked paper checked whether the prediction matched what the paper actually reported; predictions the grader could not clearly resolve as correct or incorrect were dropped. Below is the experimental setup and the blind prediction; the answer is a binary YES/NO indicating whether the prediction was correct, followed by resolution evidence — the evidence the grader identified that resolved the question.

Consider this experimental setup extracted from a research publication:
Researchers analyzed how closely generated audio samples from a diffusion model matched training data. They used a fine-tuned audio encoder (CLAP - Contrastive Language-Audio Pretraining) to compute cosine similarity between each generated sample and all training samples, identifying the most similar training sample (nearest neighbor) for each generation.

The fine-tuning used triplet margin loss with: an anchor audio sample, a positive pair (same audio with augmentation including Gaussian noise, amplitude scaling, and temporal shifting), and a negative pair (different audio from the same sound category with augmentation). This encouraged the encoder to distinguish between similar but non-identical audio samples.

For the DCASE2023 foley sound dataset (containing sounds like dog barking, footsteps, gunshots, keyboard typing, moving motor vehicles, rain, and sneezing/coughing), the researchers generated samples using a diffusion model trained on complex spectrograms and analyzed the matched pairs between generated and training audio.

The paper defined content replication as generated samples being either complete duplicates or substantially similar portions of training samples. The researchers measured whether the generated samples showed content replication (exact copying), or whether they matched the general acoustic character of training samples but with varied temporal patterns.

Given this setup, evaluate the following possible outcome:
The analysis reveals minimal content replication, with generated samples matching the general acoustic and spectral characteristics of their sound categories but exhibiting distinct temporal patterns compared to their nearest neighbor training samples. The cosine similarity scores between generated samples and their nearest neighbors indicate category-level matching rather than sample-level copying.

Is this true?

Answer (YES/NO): NO